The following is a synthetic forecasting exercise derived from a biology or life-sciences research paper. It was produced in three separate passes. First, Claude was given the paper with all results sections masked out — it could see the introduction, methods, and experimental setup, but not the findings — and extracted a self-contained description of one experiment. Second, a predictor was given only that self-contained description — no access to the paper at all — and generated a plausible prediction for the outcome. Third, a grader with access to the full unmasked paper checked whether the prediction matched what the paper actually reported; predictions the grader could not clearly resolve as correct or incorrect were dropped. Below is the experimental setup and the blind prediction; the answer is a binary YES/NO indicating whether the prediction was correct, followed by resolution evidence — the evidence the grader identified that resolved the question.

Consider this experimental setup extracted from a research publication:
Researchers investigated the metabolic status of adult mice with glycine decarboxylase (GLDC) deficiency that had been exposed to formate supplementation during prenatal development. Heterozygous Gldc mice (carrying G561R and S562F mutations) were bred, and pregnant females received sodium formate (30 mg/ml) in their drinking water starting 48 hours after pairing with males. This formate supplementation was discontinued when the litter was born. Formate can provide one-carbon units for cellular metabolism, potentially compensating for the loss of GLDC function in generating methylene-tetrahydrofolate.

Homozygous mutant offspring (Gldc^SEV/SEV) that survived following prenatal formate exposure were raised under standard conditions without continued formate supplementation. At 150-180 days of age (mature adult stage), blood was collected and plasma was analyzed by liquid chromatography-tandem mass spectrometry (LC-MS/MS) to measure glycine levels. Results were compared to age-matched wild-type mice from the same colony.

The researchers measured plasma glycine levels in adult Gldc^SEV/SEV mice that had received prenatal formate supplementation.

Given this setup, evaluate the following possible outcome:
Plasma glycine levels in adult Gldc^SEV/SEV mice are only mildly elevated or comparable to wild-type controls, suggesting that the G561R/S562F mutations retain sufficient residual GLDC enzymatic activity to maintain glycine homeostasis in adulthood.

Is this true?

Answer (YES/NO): NO